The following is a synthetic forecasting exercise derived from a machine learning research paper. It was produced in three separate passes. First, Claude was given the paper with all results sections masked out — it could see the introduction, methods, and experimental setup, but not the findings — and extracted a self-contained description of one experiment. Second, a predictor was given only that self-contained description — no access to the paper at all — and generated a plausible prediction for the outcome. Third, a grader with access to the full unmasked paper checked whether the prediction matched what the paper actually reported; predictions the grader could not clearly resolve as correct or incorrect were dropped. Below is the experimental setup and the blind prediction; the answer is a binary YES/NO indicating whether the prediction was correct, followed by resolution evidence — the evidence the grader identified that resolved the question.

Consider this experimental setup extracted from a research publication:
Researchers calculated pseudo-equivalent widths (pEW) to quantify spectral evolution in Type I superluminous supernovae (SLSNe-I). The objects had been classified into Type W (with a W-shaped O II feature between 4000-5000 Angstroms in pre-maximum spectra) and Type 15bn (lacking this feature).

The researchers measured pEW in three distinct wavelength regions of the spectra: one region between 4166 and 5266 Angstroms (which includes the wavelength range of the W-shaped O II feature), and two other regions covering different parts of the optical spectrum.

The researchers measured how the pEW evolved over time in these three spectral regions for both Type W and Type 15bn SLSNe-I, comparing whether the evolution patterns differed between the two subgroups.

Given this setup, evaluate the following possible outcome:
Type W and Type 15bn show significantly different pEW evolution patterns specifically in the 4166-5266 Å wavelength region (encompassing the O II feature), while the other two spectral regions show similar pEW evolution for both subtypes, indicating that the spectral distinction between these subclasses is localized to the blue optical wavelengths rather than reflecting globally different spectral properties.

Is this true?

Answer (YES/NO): YES